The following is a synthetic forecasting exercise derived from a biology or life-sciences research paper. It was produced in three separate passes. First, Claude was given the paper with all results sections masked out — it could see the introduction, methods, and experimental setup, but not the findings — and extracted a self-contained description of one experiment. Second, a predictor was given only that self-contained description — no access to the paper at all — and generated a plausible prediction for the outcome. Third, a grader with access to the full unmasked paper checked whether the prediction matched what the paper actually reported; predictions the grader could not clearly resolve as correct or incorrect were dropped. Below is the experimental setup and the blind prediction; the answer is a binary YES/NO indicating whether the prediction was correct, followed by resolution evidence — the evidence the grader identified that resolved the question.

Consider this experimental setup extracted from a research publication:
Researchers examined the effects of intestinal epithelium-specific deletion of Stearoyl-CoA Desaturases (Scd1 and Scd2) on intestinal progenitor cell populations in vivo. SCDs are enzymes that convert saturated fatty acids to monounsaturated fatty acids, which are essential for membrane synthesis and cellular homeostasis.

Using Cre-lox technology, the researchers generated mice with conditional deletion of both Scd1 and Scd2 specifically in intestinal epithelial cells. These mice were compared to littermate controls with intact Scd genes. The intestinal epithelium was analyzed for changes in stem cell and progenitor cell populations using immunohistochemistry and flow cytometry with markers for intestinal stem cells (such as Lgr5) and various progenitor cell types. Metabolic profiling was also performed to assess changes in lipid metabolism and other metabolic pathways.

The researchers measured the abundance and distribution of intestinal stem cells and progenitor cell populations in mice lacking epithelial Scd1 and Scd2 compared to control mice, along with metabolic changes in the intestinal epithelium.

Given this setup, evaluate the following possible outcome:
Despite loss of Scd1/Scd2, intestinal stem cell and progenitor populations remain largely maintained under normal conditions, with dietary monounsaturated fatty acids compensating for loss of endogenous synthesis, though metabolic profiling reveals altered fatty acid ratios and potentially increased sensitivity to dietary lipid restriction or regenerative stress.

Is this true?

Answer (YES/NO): NO